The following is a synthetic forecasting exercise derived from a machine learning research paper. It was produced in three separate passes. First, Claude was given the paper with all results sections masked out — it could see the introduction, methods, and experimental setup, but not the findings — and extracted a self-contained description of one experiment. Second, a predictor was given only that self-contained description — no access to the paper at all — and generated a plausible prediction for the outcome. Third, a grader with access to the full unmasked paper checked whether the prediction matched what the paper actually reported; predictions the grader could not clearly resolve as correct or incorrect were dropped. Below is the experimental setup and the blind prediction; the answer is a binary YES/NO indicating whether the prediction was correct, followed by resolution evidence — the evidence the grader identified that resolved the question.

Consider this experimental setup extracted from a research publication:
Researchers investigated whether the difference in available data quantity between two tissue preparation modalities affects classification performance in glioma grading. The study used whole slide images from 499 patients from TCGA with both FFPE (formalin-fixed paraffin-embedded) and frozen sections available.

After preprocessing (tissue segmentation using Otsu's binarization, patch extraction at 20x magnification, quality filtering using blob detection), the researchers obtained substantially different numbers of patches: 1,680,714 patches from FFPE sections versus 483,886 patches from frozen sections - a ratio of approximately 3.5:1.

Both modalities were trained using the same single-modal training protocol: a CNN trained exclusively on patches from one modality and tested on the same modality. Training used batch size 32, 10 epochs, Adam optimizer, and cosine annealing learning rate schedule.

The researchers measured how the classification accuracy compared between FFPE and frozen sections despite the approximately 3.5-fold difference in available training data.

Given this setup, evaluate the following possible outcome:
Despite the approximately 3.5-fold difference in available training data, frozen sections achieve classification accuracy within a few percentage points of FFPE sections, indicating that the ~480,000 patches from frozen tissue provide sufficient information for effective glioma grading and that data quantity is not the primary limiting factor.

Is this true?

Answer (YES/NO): YES